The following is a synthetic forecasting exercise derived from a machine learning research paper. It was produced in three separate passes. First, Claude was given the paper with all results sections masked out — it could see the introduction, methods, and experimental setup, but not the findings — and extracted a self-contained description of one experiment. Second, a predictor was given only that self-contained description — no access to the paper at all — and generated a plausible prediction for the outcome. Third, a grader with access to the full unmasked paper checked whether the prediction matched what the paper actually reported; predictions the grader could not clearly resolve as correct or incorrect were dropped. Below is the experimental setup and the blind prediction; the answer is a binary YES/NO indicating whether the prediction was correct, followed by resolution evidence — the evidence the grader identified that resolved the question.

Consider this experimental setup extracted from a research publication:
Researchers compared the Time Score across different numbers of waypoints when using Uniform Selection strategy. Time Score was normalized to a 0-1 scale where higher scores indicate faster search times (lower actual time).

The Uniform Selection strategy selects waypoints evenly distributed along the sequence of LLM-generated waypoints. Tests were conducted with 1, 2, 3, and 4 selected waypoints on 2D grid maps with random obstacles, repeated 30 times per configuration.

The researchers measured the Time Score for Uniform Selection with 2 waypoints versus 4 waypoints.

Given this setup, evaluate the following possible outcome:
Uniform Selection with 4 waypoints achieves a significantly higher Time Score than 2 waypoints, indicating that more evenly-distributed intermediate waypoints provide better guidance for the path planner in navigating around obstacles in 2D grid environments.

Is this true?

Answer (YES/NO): NO